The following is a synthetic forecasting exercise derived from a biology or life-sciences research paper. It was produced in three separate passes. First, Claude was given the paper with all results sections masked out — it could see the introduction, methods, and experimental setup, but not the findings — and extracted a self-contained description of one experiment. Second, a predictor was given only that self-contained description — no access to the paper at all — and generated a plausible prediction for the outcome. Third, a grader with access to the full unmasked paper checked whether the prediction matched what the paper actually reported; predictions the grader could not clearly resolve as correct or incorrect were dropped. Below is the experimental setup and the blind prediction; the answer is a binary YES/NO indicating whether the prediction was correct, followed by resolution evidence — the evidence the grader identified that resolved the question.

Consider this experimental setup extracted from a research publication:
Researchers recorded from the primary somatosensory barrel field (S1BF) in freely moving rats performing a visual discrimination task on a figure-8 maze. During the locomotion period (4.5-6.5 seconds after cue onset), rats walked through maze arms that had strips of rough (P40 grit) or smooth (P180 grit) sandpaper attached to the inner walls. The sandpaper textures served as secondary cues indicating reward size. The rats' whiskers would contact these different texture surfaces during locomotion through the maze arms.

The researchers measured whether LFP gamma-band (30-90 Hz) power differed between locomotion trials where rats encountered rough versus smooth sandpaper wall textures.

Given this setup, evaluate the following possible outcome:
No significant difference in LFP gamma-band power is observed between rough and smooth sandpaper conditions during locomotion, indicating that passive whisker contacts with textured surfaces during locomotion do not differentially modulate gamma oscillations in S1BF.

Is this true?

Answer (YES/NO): YES